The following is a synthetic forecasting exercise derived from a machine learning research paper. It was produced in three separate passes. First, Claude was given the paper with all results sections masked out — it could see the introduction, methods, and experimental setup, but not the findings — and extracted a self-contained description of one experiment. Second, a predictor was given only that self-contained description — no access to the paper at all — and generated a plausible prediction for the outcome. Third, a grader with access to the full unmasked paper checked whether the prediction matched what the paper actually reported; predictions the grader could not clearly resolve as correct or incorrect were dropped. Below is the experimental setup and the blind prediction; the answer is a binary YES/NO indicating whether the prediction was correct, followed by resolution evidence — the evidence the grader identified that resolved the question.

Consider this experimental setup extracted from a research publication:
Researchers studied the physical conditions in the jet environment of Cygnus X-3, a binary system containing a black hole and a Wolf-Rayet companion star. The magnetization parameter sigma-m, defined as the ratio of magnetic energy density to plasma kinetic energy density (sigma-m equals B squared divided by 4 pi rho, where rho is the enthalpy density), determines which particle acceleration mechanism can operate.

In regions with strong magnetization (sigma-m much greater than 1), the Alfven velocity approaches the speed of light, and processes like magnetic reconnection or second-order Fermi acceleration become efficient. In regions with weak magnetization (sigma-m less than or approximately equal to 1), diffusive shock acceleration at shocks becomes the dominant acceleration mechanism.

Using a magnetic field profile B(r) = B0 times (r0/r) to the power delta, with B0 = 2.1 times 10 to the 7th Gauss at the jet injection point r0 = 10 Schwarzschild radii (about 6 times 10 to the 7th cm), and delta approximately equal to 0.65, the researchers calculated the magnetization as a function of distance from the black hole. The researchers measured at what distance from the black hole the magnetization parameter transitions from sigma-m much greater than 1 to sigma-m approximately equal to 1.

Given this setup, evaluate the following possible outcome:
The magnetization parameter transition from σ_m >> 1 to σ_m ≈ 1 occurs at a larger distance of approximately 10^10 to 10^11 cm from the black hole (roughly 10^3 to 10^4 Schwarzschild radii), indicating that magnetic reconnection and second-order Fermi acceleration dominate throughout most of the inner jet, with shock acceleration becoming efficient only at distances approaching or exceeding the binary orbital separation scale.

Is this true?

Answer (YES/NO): YES